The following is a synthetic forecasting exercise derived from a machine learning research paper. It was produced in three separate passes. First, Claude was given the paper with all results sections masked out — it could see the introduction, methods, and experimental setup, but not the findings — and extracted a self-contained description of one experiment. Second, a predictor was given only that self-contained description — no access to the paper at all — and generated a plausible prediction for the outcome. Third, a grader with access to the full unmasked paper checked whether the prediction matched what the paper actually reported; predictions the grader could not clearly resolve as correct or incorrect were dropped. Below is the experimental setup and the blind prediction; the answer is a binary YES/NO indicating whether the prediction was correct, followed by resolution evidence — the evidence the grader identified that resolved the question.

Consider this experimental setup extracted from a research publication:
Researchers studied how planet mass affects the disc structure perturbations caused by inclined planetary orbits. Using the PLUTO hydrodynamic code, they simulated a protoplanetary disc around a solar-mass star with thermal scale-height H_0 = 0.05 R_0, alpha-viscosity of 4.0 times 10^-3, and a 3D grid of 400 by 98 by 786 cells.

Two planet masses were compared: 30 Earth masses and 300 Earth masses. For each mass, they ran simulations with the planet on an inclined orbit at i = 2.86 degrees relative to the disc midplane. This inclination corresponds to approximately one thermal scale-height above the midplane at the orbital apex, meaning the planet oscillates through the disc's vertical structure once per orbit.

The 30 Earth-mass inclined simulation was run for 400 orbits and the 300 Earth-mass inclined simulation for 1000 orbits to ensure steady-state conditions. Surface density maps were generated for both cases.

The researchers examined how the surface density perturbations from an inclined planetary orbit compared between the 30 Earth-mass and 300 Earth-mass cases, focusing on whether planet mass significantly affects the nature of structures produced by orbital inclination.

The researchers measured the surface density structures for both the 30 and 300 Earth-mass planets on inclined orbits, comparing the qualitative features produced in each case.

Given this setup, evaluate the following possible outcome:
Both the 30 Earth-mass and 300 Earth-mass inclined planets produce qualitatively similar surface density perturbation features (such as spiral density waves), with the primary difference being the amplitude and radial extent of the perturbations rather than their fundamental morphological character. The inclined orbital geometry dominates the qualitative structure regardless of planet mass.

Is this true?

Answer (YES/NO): NO